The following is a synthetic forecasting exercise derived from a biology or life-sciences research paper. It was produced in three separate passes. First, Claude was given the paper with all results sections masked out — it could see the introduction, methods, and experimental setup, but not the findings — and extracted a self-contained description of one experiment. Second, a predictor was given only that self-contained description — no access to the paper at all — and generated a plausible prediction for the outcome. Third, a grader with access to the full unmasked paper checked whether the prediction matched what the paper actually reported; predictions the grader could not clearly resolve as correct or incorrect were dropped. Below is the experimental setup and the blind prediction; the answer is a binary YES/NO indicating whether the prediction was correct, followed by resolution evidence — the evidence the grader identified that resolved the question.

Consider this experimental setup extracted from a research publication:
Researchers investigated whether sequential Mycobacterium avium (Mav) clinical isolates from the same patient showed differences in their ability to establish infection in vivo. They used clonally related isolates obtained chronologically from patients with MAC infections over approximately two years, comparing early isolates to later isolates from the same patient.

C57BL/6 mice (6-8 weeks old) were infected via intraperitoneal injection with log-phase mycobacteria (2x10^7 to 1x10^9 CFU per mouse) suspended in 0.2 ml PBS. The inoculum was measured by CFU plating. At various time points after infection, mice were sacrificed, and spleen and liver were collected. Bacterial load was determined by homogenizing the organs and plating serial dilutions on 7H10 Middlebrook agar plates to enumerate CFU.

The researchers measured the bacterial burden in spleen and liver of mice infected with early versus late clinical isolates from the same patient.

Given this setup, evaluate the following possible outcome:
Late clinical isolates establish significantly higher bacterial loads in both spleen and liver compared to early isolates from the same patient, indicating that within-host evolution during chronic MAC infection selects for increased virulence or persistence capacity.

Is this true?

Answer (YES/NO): NO